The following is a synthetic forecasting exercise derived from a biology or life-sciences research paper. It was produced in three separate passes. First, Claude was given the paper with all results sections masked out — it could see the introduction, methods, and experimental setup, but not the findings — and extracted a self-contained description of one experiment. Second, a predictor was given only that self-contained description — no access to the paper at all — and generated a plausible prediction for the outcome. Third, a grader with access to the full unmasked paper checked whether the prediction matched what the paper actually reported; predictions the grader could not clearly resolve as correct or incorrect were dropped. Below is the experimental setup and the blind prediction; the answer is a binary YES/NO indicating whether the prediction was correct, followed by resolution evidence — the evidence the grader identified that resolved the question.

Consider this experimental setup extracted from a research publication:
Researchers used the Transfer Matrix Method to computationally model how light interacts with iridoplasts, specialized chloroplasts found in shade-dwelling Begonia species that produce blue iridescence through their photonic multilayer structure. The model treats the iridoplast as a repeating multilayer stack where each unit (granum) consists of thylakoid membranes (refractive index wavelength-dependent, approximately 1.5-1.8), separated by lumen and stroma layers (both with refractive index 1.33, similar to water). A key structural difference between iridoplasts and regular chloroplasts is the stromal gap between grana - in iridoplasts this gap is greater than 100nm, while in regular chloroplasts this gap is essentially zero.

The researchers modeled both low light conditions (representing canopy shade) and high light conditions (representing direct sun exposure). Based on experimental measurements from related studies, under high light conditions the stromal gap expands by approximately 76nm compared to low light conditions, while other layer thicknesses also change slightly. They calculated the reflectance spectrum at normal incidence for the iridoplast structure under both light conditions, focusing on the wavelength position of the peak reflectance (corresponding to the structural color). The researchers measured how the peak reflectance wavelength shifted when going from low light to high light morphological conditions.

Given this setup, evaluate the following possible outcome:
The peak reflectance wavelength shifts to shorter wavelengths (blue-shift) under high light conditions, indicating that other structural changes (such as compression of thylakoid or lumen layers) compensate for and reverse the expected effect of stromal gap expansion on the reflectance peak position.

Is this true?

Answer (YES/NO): NO